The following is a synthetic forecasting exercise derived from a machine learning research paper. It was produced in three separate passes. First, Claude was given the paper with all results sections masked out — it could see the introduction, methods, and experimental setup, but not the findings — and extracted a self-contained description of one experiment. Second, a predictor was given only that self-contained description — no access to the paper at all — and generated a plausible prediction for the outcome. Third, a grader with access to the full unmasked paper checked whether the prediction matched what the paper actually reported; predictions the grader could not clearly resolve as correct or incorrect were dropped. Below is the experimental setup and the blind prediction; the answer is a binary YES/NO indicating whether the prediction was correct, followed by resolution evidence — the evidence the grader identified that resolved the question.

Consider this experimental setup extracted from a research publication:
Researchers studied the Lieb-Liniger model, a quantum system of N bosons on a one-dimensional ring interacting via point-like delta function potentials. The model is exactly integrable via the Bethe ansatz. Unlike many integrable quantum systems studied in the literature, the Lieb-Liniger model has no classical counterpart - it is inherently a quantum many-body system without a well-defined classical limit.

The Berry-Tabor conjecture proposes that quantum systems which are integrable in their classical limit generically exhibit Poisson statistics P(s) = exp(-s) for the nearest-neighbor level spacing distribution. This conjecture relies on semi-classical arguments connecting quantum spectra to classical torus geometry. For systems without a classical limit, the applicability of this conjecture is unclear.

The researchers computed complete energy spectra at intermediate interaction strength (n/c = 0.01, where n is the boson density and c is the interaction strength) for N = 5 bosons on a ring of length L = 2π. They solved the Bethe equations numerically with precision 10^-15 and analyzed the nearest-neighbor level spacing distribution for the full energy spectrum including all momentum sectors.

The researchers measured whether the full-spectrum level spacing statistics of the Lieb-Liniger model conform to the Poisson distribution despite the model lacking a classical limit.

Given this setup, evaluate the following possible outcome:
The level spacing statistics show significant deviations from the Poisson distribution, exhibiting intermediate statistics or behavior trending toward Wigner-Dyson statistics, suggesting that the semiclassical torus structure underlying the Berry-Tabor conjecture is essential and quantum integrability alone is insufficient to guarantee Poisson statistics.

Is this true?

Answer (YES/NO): NO